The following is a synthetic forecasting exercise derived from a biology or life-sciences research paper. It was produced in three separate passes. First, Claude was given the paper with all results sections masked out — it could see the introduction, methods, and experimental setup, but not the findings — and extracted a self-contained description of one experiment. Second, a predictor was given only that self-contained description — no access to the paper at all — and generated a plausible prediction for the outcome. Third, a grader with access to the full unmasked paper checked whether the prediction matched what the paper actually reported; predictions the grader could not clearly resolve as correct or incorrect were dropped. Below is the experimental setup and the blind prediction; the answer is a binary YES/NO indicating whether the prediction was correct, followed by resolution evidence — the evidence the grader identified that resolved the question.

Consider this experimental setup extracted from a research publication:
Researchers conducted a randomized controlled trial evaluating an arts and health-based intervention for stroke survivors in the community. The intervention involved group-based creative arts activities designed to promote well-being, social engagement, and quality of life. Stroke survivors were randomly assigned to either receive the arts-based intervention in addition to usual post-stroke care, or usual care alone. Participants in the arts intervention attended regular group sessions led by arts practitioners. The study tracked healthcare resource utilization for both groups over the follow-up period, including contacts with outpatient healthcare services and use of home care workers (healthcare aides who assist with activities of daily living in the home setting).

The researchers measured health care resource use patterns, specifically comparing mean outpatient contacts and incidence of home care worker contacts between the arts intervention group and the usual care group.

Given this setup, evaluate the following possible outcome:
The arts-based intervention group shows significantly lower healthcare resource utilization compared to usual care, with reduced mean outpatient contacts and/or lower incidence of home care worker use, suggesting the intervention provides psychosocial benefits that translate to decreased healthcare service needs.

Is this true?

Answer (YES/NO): NO